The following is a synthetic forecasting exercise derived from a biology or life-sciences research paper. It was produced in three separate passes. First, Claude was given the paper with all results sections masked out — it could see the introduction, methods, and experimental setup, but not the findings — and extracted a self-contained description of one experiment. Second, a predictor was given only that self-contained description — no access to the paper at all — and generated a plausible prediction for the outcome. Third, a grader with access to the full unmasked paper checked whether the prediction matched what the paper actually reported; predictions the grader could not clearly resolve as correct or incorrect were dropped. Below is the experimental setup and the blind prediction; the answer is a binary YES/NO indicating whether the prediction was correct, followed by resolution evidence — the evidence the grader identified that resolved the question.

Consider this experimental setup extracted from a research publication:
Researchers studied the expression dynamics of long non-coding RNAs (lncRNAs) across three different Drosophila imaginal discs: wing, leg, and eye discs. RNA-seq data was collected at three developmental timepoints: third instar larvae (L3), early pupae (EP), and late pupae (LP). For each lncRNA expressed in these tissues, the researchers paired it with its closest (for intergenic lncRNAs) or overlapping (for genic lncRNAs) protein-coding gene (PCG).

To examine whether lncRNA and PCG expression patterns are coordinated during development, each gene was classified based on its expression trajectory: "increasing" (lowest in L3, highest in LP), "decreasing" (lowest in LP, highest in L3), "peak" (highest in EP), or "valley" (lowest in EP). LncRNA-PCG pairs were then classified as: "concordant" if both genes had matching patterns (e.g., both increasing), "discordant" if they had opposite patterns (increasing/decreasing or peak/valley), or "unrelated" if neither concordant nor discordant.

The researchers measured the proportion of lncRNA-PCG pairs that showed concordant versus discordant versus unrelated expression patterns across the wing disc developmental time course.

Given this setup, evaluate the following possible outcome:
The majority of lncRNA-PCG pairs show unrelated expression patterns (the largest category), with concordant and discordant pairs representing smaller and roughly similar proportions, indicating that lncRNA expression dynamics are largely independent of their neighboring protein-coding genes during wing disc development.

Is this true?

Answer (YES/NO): YES